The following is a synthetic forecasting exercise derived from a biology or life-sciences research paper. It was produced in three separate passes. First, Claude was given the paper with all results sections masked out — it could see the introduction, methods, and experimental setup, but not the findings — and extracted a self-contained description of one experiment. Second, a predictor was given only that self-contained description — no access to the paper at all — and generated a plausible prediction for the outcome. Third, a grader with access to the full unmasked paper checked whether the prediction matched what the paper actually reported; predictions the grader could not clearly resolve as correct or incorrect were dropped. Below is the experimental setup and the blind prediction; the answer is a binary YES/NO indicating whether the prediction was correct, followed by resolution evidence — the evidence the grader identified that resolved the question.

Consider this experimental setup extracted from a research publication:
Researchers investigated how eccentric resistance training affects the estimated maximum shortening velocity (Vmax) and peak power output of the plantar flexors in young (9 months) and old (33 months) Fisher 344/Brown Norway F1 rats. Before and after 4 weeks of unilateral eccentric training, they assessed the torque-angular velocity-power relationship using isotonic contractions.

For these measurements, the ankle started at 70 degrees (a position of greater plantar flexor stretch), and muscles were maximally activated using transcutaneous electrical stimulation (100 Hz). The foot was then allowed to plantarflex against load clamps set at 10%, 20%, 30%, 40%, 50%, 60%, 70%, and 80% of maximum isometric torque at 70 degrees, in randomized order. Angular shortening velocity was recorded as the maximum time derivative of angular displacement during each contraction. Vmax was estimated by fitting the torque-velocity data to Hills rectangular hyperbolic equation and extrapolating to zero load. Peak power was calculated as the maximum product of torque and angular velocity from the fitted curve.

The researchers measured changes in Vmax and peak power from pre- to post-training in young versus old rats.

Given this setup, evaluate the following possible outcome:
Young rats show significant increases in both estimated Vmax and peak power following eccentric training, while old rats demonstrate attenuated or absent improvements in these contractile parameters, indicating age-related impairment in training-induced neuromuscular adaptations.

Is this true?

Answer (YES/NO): NO